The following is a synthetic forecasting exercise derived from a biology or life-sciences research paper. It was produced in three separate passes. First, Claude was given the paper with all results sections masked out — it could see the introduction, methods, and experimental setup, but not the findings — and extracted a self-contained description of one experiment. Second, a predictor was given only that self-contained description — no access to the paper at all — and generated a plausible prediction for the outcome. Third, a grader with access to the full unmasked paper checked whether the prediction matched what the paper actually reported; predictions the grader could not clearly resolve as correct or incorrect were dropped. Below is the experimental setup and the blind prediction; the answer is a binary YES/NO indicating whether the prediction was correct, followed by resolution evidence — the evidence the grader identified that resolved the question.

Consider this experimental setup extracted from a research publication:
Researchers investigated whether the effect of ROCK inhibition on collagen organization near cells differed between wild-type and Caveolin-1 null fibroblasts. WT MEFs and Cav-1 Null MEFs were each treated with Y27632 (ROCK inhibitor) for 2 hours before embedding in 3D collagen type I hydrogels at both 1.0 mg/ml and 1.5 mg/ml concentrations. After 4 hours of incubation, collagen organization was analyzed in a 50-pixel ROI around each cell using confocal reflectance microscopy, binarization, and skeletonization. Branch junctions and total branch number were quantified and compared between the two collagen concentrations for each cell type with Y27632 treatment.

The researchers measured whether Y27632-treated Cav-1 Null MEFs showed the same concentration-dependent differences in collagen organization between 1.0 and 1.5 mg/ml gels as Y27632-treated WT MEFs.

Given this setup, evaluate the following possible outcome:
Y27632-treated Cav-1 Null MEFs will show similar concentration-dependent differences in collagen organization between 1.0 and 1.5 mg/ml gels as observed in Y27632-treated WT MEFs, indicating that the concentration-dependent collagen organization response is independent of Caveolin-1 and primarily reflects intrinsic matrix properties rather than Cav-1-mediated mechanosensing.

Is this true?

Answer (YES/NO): NO